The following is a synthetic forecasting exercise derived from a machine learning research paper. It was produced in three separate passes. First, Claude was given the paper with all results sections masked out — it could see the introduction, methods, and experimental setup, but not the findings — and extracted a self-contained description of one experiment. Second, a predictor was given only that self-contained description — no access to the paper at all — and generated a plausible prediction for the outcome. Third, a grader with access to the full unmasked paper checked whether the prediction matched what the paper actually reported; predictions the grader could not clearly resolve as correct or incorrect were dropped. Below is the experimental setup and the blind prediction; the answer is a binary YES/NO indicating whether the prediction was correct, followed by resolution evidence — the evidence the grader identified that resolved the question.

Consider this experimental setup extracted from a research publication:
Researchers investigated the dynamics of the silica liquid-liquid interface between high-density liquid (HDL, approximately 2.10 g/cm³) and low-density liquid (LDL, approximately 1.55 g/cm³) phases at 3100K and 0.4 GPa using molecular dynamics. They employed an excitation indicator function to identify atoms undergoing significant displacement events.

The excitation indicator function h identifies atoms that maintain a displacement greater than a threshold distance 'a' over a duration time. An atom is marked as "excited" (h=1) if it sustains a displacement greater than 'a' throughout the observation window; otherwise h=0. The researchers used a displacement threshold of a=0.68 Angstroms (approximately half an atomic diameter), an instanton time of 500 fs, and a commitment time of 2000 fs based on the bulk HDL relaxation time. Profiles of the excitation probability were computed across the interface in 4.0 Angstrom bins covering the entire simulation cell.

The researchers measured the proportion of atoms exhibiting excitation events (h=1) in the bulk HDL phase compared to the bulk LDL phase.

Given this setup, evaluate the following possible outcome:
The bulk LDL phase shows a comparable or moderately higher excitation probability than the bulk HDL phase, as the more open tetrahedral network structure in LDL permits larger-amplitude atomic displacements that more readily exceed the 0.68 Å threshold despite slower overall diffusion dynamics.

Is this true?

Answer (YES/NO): NO